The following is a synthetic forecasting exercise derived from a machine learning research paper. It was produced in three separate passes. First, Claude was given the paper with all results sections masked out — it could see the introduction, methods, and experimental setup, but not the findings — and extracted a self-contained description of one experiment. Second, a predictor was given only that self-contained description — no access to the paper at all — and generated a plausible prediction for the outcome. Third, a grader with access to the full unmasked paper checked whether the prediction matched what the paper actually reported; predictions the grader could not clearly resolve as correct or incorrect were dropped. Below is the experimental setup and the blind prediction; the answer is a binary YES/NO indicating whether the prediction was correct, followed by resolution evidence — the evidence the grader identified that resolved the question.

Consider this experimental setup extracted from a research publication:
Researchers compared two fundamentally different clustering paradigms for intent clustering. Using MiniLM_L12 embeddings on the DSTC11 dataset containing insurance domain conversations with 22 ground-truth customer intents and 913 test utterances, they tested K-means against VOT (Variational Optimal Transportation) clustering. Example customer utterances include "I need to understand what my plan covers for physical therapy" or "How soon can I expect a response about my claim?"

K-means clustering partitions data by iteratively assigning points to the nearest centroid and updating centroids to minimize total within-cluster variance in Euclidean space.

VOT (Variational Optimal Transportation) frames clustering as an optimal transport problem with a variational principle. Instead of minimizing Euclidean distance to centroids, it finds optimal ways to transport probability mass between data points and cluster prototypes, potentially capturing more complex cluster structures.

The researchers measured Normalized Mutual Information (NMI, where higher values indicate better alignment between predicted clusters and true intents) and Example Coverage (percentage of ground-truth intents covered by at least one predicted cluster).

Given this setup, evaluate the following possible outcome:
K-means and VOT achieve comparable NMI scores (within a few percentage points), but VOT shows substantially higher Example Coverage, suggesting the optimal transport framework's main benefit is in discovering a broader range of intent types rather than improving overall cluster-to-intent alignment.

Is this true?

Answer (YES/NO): NO